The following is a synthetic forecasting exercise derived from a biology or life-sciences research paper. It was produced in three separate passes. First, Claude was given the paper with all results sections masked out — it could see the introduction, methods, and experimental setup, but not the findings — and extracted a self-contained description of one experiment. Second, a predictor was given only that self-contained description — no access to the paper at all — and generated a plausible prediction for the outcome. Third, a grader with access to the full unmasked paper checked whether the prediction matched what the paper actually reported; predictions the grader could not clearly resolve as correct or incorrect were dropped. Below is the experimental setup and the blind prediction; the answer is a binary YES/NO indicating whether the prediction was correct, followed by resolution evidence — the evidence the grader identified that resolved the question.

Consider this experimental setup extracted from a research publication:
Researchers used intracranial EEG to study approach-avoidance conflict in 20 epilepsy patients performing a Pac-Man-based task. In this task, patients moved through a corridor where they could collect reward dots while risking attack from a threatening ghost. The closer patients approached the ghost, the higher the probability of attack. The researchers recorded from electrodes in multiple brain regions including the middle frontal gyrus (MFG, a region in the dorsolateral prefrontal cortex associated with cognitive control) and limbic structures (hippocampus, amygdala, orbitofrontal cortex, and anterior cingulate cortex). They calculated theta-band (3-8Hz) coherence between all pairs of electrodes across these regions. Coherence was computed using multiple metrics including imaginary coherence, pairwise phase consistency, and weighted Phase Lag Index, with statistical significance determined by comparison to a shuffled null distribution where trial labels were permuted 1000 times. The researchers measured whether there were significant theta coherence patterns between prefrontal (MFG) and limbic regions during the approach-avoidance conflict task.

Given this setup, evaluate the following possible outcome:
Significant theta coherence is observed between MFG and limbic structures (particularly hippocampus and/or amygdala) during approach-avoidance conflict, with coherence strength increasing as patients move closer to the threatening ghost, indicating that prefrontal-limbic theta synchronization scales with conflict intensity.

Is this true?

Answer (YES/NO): YES